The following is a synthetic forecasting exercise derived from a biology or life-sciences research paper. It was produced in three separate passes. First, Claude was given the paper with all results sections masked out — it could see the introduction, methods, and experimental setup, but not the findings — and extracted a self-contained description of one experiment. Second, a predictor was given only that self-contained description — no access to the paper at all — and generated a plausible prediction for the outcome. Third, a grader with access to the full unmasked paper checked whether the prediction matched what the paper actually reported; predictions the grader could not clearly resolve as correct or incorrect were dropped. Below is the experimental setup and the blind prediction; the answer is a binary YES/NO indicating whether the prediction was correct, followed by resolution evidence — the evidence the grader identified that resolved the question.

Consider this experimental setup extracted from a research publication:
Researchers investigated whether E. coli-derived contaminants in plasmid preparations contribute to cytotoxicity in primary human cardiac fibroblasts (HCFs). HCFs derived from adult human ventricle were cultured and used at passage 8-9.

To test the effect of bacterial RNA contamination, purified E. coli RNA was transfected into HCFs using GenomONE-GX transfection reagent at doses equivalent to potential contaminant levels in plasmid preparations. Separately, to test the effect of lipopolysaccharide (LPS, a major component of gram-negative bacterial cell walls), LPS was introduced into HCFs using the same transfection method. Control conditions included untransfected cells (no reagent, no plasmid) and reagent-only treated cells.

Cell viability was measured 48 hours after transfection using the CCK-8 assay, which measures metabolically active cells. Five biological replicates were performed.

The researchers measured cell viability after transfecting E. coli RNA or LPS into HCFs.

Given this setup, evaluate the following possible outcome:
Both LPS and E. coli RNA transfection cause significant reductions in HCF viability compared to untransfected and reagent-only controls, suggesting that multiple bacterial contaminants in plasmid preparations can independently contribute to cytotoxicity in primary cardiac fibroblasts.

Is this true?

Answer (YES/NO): NO